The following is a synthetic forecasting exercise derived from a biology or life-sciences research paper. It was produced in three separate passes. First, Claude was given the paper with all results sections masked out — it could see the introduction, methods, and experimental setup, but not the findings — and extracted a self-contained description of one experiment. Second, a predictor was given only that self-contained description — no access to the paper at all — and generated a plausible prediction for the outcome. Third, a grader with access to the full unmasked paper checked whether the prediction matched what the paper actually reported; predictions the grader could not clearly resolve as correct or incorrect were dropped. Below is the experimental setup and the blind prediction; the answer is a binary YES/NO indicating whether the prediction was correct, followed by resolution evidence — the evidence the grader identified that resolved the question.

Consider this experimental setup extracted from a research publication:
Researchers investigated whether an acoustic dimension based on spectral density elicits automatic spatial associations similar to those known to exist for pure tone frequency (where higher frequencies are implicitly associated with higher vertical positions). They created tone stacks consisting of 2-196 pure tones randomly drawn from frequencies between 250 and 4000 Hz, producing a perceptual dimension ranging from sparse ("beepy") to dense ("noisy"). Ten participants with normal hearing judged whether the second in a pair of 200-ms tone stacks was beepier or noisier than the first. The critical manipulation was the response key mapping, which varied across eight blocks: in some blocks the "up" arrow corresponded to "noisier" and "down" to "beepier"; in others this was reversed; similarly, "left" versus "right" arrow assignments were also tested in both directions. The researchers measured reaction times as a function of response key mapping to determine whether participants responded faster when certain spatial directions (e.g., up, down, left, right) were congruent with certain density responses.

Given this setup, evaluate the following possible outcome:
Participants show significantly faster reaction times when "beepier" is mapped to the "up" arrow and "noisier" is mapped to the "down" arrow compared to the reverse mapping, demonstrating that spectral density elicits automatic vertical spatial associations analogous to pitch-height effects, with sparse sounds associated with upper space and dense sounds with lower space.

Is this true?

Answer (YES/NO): NO